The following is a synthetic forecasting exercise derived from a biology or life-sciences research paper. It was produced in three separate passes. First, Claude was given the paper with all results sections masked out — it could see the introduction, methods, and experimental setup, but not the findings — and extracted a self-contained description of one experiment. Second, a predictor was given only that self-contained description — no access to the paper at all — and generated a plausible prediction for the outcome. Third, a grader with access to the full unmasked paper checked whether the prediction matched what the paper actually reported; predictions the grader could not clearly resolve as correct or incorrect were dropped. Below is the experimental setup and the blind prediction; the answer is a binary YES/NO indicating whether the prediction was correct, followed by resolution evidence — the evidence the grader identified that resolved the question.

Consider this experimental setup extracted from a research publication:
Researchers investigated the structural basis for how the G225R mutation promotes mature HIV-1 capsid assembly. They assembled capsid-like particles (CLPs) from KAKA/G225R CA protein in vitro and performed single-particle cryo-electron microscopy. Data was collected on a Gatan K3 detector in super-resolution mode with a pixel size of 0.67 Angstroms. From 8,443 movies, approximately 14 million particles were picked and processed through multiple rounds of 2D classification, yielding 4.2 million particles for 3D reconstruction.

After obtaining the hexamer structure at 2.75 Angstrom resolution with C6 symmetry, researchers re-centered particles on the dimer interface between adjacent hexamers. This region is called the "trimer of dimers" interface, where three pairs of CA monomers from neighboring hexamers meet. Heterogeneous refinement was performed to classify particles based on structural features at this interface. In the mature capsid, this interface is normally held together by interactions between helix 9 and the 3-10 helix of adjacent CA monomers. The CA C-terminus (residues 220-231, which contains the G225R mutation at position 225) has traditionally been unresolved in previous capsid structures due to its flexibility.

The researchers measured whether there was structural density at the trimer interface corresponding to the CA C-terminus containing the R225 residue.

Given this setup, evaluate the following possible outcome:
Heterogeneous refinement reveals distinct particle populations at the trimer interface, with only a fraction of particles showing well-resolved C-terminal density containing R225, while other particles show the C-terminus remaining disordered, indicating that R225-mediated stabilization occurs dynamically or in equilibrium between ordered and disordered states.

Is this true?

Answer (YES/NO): YES